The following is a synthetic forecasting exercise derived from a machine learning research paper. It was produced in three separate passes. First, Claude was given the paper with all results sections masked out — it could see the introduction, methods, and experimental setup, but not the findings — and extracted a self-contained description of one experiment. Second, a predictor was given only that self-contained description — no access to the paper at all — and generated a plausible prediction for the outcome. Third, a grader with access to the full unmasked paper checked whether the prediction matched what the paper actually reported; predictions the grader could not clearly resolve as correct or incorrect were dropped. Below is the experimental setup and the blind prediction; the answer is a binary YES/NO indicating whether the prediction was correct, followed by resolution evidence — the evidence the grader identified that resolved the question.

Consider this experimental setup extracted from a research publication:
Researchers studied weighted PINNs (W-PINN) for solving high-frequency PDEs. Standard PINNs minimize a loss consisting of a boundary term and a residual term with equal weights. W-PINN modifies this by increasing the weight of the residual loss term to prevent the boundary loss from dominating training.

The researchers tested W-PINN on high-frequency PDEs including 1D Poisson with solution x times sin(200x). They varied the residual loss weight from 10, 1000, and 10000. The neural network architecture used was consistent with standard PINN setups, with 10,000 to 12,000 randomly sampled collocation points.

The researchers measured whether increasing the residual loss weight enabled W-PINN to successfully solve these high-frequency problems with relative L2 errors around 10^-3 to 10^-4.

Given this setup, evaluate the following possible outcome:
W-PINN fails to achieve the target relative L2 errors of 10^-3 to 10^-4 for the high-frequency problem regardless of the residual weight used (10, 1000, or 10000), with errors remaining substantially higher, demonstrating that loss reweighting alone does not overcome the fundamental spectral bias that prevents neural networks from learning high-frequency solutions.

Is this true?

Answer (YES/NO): YES